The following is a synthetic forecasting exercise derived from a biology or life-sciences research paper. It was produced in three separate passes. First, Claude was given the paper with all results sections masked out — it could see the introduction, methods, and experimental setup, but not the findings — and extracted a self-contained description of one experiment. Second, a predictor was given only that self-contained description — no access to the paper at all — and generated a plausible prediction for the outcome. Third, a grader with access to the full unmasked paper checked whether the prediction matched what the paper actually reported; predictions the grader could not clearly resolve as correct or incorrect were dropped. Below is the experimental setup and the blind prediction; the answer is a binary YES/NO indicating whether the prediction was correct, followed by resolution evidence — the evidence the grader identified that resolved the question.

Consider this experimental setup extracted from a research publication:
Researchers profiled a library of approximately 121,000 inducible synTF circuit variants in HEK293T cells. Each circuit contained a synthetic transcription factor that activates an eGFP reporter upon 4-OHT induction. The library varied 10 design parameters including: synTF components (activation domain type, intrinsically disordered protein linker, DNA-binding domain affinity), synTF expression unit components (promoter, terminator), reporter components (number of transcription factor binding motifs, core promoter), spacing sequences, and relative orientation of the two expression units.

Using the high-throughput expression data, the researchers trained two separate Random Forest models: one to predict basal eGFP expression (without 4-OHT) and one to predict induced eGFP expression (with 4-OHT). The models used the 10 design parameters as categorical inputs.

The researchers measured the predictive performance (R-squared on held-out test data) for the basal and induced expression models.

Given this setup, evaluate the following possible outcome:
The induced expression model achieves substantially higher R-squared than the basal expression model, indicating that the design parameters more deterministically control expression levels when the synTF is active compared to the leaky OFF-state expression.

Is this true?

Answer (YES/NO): NO